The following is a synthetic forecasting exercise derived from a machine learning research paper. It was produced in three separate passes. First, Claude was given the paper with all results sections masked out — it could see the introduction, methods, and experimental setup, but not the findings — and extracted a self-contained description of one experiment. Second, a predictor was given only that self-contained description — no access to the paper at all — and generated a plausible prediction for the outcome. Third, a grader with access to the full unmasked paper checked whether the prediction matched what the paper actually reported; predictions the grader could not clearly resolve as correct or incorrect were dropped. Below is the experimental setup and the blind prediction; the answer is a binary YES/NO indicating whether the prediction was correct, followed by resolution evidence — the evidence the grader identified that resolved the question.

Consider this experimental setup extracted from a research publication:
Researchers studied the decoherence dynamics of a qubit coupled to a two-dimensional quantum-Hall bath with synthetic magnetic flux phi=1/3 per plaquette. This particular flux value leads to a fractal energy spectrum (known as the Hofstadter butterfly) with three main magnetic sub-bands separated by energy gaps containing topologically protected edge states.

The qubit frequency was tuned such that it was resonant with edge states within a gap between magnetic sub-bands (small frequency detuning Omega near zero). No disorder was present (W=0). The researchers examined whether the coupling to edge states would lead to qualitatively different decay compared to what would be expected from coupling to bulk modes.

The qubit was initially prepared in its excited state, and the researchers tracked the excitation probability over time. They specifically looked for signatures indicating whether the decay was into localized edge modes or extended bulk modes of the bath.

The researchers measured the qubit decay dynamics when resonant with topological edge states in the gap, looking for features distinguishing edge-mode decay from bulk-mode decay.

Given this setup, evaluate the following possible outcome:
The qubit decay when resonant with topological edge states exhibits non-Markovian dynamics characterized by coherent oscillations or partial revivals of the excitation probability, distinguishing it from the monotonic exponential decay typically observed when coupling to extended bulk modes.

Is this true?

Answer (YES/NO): NO